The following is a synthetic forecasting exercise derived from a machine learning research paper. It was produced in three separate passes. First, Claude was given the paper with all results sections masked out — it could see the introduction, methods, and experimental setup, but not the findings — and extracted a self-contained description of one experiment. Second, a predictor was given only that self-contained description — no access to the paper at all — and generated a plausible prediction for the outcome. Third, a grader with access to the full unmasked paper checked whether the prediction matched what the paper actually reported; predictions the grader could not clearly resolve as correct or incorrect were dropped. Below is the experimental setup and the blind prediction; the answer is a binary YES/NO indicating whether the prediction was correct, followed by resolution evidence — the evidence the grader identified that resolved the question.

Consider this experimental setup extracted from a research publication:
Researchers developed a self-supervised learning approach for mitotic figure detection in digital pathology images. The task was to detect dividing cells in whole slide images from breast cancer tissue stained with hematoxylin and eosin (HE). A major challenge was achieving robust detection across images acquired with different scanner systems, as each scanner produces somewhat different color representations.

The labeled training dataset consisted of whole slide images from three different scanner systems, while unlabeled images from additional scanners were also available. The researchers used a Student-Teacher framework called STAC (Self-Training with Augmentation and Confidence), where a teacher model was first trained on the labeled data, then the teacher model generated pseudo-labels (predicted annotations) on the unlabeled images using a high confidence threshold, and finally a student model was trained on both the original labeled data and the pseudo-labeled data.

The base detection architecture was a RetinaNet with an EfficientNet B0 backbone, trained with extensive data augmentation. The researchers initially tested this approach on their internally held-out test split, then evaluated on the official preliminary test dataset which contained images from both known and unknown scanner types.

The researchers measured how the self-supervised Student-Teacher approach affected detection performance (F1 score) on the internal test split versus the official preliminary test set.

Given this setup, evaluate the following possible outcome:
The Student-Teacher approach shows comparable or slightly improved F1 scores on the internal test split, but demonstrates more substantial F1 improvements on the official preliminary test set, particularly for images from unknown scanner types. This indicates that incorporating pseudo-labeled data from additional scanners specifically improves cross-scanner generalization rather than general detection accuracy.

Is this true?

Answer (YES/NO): NO